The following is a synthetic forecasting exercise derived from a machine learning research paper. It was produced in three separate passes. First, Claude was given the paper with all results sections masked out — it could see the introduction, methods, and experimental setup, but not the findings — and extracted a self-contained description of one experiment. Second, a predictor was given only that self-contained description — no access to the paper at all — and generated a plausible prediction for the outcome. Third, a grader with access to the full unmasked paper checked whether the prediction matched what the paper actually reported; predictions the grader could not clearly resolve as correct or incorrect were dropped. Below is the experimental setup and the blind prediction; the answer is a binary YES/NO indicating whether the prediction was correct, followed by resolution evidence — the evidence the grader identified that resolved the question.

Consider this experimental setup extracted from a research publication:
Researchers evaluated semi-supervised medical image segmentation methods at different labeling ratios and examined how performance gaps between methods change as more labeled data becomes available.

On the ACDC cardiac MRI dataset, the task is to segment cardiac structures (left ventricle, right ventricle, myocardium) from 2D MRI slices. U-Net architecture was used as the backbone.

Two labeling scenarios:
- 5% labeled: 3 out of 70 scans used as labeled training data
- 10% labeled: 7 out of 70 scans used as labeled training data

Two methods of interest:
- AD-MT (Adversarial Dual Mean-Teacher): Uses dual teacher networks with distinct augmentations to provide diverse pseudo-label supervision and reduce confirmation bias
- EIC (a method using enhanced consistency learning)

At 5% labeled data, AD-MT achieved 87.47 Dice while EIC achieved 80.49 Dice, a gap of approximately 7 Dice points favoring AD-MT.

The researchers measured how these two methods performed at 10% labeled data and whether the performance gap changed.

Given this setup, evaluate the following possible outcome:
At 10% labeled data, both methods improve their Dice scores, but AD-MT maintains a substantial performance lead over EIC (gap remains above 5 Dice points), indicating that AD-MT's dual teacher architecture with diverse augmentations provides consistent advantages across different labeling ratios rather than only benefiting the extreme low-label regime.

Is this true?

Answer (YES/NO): NO